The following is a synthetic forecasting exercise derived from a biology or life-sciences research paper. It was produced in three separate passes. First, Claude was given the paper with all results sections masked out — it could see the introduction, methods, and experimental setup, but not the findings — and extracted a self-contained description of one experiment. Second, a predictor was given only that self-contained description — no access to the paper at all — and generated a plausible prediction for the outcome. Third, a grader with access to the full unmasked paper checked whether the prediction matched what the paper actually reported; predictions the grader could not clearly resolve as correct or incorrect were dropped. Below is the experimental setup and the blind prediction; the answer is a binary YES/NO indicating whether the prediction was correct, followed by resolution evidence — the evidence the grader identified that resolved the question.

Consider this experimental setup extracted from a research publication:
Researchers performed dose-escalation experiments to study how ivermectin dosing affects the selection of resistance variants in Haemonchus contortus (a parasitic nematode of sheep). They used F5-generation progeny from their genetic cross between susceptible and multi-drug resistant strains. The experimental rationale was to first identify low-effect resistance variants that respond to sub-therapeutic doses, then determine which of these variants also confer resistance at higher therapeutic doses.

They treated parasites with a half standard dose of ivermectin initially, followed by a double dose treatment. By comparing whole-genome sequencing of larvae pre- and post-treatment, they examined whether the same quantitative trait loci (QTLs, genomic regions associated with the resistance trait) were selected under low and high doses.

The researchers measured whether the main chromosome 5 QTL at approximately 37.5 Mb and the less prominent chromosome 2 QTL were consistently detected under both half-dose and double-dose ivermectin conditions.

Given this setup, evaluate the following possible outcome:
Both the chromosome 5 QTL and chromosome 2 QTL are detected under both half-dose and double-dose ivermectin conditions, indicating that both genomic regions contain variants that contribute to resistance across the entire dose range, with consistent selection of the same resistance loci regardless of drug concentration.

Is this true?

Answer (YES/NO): NO